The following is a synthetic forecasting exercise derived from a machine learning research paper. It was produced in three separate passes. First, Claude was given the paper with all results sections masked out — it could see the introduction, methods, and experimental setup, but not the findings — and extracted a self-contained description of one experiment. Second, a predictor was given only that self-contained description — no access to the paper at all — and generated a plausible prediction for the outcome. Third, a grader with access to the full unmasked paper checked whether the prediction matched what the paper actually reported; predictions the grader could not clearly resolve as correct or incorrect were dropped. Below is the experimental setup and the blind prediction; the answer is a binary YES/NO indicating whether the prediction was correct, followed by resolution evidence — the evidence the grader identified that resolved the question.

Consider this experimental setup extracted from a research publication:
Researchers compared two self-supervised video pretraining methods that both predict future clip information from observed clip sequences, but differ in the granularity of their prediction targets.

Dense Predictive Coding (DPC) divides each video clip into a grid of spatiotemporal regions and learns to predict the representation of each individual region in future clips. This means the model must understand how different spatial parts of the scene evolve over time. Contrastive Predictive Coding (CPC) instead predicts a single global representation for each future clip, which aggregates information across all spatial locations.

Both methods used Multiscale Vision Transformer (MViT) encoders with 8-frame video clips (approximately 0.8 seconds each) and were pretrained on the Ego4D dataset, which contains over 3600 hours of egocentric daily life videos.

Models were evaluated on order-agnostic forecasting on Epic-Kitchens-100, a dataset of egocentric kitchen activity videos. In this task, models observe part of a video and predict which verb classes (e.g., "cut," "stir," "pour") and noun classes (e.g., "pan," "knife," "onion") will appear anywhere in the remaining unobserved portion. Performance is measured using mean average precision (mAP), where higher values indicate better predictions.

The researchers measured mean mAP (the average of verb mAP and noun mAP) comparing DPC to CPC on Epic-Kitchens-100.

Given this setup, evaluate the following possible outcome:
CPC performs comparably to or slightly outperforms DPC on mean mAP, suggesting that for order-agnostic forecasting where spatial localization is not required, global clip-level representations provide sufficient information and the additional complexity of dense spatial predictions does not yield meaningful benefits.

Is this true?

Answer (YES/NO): NO